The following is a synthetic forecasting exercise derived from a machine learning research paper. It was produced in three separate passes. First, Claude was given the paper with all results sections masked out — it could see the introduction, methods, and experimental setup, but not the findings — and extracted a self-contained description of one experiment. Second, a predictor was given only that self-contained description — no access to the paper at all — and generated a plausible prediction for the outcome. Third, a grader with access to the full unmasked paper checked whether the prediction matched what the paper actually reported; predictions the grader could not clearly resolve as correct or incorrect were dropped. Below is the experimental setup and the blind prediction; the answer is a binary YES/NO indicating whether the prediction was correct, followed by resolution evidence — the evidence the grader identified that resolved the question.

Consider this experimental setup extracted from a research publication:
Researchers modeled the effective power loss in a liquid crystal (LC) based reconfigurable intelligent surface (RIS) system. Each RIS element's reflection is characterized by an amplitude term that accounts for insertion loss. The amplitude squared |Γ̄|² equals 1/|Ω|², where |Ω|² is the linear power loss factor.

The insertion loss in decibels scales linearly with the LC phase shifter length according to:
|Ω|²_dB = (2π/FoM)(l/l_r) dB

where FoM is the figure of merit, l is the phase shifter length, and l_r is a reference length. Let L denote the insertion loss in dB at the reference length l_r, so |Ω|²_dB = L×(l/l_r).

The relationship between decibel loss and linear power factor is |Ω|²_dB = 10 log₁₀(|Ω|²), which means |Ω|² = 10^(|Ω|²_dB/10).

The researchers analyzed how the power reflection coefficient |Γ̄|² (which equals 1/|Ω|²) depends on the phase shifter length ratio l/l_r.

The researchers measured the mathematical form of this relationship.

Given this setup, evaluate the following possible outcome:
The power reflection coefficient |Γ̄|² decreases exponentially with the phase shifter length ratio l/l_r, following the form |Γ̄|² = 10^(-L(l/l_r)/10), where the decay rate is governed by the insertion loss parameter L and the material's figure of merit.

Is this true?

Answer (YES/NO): YES